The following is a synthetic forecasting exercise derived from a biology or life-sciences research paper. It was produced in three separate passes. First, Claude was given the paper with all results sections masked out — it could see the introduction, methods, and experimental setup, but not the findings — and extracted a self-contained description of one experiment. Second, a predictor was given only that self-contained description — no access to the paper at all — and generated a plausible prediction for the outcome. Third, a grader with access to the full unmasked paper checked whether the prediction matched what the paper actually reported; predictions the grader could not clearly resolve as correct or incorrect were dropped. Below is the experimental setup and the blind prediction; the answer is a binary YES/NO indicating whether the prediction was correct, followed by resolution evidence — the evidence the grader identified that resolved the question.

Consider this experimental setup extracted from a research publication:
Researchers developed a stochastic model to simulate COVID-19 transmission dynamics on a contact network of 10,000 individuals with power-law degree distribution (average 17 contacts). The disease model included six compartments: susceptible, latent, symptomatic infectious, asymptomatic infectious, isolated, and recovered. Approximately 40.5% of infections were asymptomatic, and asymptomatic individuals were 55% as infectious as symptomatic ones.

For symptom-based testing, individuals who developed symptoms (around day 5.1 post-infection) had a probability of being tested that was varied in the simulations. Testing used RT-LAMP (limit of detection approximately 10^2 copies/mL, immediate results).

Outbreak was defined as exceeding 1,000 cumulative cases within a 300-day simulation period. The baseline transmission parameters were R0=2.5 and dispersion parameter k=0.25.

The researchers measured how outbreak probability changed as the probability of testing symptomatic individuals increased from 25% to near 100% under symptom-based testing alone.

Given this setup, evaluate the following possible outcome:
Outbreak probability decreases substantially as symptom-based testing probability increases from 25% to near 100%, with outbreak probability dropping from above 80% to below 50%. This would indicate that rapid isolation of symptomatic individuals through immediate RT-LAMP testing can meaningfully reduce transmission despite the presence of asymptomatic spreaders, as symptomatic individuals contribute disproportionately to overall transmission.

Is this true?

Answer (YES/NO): NO